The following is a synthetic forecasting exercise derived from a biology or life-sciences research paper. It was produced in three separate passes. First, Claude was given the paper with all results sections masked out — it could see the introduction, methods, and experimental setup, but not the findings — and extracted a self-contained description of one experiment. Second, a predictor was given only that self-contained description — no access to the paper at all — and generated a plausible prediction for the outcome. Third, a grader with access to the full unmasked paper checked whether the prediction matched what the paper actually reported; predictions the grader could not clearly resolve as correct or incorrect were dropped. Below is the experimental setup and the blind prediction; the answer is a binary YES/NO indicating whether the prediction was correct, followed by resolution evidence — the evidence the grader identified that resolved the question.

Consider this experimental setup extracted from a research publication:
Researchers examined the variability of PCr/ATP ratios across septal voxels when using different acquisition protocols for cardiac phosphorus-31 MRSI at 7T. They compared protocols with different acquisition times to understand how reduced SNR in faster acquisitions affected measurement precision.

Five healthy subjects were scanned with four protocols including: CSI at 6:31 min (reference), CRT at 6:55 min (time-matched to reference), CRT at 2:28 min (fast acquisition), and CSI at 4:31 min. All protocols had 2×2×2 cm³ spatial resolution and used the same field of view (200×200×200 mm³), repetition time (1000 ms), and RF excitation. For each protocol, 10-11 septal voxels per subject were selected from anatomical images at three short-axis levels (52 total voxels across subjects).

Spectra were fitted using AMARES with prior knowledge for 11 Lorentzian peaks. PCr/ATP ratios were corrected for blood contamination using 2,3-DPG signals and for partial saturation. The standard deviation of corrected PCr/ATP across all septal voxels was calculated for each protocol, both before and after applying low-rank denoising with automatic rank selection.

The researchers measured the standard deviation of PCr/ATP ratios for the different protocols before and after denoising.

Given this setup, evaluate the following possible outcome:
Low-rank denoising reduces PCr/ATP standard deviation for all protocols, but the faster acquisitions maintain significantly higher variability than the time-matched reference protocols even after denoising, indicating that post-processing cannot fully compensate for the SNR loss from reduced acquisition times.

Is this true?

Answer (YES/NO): NO